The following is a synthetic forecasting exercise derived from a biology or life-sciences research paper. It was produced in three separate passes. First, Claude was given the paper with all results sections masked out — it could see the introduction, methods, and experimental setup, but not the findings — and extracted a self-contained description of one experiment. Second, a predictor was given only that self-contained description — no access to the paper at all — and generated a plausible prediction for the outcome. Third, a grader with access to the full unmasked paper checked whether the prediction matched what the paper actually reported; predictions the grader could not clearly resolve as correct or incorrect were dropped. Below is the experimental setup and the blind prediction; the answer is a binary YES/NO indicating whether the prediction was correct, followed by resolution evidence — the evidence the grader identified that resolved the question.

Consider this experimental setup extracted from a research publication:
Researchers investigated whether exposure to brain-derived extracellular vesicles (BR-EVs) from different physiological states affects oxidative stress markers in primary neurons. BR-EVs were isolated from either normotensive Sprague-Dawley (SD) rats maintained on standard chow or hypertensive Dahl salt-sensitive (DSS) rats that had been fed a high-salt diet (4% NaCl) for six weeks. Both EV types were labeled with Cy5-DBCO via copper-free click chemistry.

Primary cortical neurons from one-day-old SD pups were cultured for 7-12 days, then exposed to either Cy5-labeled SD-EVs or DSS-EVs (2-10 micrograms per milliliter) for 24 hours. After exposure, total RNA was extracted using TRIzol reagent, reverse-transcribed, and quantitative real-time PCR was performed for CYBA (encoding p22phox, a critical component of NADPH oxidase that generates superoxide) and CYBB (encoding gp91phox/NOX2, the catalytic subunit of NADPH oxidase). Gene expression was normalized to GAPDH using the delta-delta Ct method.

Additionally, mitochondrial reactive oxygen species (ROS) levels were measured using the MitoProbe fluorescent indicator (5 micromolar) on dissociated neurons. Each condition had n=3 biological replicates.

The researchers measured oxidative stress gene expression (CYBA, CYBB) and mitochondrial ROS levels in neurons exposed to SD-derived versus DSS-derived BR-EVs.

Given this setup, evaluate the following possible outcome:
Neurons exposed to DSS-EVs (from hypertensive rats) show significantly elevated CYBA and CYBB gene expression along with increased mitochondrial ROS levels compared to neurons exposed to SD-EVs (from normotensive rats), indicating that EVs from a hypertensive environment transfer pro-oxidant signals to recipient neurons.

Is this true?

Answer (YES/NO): YES